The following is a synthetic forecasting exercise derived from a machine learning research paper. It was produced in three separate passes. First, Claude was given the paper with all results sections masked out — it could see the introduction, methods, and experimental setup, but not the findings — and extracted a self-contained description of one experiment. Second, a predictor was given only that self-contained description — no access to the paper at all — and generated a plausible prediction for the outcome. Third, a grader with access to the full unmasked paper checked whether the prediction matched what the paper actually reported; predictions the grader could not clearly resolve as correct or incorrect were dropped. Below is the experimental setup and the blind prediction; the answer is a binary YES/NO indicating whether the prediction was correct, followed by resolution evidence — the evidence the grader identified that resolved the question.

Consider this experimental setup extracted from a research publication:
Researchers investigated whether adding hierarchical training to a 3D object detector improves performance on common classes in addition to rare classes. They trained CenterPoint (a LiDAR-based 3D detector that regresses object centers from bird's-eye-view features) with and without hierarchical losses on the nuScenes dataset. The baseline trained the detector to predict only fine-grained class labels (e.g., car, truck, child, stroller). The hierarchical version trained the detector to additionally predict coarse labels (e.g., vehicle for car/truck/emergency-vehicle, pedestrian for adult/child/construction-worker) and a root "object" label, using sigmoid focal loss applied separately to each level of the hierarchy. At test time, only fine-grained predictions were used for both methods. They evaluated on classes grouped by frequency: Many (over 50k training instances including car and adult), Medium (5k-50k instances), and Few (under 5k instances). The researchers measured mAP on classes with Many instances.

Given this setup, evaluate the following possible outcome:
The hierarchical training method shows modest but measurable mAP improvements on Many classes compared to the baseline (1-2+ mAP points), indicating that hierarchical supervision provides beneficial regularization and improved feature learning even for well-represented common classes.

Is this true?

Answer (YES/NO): NO